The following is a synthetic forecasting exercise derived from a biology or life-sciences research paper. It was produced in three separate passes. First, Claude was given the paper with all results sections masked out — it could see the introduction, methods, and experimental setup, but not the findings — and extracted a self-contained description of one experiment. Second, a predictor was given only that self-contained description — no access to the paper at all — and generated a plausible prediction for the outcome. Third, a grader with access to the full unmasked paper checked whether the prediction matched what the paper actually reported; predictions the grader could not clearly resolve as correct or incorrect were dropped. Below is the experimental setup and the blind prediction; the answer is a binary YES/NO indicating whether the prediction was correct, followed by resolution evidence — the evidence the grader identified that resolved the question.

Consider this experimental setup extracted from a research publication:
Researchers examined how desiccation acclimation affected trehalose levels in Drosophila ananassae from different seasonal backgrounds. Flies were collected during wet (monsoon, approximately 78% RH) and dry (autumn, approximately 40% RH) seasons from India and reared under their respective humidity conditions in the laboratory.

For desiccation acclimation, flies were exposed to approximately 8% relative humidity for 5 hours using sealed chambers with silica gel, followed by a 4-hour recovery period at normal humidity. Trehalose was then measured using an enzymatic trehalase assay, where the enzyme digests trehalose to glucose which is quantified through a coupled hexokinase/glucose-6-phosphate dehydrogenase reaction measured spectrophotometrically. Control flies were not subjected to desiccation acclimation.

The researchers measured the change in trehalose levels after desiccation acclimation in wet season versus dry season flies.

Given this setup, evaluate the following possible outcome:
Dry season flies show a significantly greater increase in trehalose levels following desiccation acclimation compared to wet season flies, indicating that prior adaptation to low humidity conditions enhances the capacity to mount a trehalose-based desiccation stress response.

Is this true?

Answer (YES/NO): NO